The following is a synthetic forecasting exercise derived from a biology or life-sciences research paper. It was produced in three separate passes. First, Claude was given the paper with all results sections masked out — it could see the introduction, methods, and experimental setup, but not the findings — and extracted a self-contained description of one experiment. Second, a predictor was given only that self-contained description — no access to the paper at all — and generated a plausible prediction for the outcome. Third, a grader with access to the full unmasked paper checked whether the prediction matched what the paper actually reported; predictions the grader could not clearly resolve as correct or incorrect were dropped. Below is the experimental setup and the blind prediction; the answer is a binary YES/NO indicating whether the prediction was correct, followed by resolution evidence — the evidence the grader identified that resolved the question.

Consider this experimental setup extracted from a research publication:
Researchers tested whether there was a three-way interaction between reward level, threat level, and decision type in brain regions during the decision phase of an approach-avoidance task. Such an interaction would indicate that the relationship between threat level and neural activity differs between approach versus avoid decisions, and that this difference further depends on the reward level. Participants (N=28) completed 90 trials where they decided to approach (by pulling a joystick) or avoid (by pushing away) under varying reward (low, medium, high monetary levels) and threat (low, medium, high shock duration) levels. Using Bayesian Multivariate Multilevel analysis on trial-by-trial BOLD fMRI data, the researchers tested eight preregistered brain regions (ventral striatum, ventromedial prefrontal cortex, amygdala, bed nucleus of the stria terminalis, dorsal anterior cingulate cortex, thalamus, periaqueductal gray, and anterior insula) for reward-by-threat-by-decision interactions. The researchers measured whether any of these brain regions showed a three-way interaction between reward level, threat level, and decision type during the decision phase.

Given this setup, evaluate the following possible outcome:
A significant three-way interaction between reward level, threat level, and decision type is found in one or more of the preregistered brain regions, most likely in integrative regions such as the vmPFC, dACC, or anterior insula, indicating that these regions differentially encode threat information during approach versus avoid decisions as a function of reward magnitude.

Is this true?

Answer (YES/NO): NO